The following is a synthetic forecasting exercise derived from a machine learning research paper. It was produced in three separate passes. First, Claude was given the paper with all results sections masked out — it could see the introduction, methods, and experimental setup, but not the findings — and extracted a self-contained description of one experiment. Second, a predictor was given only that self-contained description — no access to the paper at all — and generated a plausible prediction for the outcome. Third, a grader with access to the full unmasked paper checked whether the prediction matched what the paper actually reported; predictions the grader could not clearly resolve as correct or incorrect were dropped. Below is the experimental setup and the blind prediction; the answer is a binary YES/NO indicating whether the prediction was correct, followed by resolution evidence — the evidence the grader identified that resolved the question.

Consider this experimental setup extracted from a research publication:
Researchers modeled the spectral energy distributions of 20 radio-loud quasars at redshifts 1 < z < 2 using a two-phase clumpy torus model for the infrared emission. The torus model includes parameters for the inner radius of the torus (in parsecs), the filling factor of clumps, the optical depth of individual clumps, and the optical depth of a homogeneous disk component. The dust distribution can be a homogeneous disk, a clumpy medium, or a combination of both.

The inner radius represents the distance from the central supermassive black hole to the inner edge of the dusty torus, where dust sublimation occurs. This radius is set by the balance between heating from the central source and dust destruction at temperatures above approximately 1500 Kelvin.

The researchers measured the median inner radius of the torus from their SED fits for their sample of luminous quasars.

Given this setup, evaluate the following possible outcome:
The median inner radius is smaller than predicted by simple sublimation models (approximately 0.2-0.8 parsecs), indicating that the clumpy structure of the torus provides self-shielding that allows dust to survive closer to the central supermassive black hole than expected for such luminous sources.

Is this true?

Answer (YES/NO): NO